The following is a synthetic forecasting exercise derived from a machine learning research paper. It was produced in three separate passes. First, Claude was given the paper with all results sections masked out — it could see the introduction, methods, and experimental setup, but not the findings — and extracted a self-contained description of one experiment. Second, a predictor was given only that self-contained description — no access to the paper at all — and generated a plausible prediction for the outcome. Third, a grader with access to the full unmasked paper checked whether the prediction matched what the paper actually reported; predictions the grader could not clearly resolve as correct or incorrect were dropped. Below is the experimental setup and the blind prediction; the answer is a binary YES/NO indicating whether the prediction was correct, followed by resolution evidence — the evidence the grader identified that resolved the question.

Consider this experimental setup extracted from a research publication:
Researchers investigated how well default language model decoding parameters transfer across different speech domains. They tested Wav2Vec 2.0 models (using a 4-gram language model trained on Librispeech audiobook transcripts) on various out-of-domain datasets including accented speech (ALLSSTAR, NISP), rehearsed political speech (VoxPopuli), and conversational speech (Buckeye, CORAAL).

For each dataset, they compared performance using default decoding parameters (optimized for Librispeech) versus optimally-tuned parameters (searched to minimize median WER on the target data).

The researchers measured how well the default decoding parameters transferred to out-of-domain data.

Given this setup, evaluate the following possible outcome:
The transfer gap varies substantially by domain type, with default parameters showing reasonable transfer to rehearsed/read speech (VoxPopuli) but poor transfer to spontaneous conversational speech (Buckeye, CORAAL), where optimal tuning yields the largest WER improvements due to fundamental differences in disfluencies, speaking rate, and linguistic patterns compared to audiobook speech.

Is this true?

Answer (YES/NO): NO